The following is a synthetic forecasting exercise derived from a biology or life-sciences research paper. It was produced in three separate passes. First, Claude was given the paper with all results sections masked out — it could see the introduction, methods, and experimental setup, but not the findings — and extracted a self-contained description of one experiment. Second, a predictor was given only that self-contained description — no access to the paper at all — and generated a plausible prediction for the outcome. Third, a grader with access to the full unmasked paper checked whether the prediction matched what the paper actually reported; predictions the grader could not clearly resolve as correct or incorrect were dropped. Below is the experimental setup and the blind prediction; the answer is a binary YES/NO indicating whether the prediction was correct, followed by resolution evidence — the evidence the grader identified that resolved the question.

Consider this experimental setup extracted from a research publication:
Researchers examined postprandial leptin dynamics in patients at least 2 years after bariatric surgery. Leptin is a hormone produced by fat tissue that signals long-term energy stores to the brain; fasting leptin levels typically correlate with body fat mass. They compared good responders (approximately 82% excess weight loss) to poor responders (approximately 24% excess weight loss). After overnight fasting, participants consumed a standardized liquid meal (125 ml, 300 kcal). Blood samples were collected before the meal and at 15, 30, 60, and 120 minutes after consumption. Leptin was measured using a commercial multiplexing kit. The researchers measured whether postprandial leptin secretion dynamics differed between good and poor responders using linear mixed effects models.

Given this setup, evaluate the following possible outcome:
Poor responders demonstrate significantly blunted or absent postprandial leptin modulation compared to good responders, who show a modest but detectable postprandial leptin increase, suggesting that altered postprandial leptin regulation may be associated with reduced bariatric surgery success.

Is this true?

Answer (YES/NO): NO